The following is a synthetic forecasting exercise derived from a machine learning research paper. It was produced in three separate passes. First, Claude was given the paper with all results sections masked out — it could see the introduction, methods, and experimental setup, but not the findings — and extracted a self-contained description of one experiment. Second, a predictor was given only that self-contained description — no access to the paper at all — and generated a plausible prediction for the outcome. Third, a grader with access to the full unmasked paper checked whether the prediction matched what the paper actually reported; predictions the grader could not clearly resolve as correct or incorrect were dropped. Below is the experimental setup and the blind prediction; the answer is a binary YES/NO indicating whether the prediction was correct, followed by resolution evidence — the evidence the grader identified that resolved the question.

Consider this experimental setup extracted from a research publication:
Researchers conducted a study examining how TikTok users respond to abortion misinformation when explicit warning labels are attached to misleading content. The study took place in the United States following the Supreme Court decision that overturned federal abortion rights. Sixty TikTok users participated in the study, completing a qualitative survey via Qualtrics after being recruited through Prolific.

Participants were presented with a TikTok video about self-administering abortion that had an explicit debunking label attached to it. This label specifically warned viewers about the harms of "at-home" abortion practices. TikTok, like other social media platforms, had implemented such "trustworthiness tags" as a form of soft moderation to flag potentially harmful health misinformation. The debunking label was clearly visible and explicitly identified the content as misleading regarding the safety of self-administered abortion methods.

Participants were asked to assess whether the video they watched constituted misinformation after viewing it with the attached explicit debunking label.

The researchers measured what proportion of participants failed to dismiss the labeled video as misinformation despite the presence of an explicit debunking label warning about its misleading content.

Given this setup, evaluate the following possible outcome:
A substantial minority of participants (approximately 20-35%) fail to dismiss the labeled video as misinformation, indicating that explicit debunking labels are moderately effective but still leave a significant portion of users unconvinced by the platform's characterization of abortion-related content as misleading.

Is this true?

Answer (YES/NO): YES